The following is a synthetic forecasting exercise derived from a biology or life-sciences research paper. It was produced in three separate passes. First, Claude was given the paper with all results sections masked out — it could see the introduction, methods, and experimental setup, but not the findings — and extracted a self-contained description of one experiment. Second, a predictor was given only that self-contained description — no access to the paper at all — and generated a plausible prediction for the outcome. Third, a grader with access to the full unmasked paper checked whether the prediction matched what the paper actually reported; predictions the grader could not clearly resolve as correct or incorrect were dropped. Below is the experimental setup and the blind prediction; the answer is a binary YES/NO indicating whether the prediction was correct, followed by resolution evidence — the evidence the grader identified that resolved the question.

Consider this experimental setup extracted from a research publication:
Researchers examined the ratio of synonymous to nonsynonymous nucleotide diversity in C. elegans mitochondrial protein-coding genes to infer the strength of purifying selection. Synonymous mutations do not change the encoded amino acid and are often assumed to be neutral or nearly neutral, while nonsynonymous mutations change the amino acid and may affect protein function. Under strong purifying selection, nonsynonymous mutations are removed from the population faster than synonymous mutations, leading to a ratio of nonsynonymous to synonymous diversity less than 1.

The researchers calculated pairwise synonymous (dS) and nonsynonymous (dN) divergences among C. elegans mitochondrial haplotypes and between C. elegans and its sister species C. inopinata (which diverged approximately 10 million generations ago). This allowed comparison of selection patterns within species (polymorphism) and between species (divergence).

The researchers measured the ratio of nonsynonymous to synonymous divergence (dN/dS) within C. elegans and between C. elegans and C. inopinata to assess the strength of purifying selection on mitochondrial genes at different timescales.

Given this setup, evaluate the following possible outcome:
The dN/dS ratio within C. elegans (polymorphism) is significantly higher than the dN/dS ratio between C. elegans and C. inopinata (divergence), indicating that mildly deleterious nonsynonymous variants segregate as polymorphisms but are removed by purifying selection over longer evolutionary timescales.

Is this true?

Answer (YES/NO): YES